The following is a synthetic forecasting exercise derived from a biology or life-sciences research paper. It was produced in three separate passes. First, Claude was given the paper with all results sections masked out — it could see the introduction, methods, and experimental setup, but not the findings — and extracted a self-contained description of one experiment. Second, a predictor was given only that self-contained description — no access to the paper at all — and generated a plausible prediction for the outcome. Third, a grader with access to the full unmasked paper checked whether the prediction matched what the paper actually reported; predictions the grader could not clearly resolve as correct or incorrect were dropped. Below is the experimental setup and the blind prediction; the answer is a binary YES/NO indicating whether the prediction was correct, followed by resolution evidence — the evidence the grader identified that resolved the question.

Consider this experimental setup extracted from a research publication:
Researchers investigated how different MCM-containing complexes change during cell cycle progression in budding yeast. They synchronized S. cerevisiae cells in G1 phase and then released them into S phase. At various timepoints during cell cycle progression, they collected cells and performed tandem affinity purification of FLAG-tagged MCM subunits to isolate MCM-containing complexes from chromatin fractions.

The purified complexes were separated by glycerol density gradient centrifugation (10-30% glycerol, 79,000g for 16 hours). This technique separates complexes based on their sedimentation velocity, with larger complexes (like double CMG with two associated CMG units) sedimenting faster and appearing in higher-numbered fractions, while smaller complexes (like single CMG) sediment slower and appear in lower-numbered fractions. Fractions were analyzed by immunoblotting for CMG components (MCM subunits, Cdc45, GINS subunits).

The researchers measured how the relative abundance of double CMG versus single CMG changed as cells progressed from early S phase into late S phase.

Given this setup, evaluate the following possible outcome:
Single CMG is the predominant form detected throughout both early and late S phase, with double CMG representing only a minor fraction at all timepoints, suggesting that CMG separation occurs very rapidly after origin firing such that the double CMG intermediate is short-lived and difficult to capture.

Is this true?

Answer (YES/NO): NO